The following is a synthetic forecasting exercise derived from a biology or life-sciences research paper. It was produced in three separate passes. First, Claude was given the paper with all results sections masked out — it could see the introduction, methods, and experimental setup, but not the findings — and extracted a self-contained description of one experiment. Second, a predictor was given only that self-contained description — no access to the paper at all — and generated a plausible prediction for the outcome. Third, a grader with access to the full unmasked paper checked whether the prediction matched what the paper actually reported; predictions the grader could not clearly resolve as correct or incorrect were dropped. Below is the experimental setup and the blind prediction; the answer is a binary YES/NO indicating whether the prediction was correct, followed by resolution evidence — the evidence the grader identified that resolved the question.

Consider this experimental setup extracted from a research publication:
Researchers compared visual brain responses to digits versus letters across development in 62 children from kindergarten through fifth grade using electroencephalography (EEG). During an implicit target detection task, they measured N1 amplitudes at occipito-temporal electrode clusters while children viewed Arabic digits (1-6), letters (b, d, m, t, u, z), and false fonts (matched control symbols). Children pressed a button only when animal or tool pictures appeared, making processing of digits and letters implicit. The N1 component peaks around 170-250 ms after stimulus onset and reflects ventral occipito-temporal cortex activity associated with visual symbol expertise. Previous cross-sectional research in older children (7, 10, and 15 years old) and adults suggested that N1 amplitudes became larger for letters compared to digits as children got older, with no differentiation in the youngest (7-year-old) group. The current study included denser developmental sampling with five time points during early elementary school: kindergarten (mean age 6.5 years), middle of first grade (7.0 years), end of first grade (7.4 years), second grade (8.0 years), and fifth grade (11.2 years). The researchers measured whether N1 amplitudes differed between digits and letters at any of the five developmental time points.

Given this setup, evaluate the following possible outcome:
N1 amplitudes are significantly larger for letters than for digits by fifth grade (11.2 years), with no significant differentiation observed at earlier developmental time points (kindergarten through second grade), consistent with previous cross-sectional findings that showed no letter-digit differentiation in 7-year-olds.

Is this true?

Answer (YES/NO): NO